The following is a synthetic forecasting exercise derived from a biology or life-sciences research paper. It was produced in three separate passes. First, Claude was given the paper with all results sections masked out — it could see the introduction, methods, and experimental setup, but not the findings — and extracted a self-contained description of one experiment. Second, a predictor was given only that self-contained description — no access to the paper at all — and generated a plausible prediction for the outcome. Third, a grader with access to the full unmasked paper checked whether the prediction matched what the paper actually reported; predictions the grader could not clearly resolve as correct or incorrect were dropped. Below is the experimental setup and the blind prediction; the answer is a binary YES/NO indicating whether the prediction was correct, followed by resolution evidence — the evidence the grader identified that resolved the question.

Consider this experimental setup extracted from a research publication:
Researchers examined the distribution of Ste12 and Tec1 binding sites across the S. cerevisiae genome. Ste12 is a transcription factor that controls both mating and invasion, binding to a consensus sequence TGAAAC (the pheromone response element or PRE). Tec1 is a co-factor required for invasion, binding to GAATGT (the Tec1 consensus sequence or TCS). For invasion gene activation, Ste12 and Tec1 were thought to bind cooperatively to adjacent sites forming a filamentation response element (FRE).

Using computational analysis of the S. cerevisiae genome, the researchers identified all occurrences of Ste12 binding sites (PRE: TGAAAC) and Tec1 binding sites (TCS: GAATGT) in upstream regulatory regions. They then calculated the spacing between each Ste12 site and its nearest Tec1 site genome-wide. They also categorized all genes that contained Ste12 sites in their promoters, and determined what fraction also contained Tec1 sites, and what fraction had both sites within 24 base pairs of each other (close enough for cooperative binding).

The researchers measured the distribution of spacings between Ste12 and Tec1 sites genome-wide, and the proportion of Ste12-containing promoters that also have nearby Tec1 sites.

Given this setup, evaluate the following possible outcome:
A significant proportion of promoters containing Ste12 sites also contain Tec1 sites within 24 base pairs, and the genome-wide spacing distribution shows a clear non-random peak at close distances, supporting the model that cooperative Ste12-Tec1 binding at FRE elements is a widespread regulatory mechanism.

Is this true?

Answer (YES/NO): NO